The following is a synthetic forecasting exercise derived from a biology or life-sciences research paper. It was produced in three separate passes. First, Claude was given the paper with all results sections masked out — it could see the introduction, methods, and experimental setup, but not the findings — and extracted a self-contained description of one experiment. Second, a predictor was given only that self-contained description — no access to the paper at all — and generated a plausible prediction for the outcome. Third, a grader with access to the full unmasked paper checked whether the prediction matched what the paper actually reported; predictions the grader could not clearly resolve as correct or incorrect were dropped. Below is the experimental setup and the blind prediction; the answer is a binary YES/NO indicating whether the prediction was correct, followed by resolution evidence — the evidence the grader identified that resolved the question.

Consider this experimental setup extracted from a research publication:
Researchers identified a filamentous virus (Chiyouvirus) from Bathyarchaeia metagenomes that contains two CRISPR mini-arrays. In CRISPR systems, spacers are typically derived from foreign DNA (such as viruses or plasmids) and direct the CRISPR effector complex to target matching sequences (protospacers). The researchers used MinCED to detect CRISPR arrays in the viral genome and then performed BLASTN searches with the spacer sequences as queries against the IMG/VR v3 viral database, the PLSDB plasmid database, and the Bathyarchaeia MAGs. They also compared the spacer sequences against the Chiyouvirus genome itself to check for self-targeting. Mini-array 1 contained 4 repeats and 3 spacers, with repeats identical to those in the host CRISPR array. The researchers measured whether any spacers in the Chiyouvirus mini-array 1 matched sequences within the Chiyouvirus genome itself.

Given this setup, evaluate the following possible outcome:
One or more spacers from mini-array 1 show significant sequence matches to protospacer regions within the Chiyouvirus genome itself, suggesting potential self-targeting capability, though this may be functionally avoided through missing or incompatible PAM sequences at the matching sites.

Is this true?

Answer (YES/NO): NO